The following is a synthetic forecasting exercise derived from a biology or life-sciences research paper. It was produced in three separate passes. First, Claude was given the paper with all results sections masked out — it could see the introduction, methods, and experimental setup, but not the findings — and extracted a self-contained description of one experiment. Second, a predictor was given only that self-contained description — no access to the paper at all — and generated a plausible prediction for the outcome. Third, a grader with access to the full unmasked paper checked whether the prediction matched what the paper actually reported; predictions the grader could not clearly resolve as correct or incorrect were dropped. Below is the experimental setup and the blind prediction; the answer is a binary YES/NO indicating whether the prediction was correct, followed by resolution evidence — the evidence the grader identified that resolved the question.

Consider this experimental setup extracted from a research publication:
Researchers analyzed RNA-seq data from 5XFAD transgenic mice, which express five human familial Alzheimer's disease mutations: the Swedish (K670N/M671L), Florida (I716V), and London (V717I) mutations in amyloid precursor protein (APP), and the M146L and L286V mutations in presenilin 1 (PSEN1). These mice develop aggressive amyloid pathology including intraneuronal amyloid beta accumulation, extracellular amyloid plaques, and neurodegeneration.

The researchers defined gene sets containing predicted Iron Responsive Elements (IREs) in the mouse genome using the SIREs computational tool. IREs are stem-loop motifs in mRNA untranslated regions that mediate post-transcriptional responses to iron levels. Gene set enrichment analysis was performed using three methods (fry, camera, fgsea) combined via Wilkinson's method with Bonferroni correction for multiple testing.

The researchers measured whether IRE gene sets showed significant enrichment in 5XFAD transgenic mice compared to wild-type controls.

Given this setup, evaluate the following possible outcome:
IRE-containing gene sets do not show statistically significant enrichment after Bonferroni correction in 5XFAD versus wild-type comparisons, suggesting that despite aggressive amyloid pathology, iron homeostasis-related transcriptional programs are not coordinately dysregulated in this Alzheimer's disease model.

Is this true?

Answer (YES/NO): NO